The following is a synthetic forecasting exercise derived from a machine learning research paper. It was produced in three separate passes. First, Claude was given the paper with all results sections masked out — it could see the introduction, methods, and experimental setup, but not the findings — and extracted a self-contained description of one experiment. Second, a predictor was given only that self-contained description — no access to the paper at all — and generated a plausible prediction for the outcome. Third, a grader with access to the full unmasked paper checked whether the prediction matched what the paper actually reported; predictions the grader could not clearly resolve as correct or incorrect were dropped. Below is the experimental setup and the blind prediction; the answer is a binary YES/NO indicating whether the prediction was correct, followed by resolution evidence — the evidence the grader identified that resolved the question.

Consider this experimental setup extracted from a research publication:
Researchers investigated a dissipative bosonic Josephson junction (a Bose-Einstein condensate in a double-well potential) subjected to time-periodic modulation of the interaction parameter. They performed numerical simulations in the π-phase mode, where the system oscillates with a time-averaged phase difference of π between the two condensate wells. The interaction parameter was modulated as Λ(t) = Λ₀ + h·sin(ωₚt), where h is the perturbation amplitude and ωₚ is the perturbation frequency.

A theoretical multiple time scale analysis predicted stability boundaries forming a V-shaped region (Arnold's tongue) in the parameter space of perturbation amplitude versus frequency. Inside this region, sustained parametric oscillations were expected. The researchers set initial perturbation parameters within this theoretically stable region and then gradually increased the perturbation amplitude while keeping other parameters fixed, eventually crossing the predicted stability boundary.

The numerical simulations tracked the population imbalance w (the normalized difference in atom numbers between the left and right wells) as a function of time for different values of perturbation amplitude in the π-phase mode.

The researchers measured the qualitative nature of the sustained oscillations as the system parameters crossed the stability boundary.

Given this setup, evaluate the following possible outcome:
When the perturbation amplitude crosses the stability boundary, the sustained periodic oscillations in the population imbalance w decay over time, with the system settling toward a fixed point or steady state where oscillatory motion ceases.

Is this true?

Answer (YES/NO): NO